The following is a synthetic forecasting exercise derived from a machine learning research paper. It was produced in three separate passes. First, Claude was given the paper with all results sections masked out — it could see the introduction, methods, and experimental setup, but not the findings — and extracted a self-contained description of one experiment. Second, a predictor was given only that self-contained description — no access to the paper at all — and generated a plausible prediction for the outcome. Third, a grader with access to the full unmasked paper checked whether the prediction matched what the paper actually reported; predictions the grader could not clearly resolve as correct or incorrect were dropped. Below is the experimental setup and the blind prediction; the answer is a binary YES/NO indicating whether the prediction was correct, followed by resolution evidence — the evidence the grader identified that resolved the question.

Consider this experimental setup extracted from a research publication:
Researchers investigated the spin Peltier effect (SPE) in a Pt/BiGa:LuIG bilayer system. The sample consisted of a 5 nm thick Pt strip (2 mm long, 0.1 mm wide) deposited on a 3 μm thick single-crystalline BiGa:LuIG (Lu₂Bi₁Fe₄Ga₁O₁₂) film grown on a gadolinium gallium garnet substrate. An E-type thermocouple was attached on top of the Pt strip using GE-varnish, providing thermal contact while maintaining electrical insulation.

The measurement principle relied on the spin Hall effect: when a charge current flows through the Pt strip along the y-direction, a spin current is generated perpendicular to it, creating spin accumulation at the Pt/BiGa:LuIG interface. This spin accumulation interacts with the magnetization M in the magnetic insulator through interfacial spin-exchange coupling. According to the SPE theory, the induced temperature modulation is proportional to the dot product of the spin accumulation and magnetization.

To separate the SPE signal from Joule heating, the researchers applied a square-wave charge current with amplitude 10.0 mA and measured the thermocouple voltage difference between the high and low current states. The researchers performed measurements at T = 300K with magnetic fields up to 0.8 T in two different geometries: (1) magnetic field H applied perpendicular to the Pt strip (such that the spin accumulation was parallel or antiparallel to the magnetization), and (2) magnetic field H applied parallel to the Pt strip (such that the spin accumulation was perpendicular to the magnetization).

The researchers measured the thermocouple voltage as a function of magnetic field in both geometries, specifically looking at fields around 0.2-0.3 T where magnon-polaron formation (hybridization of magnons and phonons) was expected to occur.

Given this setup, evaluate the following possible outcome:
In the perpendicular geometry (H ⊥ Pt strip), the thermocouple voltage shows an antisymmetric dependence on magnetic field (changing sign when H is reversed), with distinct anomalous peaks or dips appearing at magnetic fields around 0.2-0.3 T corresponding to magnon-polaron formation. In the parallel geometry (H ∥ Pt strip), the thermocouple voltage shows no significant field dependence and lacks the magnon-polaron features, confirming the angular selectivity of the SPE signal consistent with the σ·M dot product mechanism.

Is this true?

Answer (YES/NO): NO